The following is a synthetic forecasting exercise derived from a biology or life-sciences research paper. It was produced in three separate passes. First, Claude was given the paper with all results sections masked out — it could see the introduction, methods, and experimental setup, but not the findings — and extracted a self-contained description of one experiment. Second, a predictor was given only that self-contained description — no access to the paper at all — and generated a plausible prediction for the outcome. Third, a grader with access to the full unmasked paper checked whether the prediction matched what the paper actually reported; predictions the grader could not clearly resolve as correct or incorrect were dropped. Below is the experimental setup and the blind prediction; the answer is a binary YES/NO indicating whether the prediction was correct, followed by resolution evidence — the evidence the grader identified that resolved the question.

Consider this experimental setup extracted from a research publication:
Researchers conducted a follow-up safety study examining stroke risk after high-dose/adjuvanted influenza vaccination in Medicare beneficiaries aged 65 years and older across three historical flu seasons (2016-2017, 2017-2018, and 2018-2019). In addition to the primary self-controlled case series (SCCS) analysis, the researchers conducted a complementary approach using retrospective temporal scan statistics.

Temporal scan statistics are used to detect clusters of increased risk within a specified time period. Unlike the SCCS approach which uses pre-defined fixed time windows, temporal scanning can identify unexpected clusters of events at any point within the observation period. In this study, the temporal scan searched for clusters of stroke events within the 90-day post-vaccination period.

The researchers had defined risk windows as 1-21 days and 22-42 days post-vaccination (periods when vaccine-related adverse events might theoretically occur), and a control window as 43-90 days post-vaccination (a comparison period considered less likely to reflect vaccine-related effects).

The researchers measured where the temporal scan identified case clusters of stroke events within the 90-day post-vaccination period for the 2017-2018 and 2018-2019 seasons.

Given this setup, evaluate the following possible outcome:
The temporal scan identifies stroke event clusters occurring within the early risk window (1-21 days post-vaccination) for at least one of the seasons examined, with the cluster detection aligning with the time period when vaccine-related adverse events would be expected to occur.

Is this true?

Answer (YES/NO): NO